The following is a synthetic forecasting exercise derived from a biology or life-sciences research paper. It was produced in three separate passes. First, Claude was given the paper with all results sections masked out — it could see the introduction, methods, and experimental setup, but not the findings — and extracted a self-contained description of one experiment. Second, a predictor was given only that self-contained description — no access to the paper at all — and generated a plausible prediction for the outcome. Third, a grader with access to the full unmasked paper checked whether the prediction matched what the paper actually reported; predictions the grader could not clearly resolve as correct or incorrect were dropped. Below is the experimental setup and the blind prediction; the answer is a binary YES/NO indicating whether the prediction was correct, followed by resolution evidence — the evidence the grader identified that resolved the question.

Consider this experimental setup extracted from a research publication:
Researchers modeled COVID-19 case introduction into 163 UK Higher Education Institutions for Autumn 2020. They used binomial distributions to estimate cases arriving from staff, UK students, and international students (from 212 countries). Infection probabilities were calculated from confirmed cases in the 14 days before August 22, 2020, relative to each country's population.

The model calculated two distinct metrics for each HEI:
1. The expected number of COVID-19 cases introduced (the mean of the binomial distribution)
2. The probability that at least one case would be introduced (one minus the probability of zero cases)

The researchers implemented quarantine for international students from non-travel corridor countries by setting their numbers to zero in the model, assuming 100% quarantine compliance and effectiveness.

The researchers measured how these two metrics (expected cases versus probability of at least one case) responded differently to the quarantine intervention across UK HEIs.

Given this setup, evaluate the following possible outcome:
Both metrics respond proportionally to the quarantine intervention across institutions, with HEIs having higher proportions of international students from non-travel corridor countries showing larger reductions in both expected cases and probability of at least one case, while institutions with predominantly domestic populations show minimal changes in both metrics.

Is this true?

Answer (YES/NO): NO